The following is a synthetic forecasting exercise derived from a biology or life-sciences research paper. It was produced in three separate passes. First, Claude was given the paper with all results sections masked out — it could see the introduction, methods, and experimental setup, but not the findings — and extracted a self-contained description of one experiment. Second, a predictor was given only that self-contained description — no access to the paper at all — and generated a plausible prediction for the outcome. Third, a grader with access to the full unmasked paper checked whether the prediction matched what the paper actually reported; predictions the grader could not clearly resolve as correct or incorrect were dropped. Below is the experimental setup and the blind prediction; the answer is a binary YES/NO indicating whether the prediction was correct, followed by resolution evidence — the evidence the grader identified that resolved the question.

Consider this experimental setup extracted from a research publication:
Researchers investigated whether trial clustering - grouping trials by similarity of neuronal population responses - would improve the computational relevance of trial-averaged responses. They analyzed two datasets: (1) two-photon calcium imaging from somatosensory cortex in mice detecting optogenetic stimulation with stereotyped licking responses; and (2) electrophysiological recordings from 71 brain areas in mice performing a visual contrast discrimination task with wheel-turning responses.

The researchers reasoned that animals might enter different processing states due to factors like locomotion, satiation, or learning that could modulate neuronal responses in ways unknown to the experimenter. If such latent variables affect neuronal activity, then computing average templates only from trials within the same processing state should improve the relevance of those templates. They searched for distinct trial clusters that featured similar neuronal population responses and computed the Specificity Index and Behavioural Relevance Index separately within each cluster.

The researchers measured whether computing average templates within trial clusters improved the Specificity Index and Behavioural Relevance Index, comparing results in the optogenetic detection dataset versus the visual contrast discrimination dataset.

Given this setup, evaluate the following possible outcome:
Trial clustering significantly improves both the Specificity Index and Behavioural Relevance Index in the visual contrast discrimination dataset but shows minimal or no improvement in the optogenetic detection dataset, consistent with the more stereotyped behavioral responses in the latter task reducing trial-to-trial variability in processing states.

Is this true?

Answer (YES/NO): NO